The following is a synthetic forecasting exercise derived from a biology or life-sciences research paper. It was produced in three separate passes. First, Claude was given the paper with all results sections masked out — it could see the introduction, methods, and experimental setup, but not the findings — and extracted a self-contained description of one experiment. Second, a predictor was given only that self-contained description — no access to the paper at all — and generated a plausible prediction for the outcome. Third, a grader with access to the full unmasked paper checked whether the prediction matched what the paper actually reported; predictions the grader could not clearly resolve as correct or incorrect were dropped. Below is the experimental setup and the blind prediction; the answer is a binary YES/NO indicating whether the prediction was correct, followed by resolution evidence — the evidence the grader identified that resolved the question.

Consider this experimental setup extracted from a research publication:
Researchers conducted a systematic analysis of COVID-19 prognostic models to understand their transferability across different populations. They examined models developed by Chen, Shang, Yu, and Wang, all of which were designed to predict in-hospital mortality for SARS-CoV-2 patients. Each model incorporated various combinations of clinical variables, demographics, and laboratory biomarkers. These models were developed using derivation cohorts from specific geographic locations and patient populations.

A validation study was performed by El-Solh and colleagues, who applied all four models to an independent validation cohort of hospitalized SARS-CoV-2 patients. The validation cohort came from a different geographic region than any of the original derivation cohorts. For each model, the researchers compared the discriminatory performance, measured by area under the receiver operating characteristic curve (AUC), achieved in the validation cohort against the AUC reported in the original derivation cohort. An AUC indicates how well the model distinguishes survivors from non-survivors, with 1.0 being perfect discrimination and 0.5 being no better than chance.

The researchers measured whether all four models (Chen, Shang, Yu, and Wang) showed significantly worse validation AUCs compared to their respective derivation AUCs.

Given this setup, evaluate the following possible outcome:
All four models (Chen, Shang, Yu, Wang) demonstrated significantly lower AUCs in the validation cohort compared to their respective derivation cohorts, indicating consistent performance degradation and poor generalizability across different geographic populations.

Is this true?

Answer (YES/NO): YES